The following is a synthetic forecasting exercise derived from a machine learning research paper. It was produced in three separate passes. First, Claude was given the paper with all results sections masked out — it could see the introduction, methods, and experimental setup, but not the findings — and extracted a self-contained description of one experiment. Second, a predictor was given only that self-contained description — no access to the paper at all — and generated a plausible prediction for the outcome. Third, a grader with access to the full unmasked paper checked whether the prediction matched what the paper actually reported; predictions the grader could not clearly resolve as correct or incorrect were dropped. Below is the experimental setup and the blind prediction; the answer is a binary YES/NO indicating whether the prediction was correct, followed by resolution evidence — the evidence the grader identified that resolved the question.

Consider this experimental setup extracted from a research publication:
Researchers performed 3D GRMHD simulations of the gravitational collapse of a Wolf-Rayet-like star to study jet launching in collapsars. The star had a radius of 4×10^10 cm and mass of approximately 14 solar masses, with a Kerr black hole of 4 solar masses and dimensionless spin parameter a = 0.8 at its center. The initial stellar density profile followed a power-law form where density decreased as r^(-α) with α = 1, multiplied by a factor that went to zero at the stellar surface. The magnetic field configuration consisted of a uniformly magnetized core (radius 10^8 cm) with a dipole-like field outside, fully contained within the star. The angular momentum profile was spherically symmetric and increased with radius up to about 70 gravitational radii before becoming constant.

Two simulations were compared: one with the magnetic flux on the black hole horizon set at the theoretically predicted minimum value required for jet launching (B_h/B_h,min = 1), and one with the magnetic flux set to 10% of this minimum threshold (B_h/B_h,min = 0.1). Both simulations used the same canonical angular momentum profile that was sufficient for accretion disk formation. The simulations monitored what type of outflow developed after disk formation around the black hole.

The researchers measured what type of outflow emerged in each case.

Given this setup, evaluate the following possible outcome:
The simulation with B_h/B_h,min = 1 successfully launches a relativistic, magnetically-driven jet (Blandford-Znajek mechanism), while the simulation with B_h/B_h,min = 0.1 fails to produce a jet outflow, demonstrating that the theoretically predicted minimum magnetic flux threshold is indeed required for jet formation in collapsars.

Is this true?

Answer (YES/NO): YES